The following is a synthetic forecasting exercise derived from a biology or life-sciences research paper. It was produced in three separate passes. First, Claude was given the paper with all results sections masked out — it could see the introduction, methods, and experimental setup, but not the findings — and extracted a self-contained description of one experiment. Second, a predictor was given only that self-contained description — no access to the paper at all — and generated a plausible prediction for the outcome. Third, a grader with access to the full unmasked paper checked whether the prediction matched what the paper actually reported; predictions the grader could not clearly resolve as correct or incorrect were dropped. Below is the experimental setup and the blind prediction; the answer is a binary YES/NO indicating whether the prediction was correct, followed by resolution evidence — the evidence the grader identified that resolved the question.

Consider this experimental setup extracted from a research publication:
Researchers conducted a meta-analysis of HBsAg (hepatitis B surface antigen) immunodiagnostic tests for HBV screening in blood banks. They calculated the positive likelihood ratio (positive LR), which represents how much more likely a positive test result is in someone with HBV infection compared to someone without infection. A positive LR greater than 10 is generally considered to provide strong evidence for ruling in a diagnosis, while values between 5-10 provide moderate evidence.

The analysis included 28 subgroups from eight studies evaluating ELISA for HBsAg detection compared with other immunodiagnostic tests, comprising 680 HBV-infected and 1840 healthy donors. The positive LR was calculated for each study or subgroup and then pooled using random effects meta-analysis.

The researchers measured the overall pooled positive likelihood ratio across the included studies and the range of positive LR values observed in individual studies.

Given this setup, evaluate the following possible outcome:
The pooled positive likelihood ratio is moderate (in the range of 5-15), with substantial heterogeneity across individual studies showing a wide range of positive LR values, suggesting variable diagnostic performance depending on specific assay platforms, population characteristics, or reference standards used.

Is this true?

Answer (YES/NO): NO